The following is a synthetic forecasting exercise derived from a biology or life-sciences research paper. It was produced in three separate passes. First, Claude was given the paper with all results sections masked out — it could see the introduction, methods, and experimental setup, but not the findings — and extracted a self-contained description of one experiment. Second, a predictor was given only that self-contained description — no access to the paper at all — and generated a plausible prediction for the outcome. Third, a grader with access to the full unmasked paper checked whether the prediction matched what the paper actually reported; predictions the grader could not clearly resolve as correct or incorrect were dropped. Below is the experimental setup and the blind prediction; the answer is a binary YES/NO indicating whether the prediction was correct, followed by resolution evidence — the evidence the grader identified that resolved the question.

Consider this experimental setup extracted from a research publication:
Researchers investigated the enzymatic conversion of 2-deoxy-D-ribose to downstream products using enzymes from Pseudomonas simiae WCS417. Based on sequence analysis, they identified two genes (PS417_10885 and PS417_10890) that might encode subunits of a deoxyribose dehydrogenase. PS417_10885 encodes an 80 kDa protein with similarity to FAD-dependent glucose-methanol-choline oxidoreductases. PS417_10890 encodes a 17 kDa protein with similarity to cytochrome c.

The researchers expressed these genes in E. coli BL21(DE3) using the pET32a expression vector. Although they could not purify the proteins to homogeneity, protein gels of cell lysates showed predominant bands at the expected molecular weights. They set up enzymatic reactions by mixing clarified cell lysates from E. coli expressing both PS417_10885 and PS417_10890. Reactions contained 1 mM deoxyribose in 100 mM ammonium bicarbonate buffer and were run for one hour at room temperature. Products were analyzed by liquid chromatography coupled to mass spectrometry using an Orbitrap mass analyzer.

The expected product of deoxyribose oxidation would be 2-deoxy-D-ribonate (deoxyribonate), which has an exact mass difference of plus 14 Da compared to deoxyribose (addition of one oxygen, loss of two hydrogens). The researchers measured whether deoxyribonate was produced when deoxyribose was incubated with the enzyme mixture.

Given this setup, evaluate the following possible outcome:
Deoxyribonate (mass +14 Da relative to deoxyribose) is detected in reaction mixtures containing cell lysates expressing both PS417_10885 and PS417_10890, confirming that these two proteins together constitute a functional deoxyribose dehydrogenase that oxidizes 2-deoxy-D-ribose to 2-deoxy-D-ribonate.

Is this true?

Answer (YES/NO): YES